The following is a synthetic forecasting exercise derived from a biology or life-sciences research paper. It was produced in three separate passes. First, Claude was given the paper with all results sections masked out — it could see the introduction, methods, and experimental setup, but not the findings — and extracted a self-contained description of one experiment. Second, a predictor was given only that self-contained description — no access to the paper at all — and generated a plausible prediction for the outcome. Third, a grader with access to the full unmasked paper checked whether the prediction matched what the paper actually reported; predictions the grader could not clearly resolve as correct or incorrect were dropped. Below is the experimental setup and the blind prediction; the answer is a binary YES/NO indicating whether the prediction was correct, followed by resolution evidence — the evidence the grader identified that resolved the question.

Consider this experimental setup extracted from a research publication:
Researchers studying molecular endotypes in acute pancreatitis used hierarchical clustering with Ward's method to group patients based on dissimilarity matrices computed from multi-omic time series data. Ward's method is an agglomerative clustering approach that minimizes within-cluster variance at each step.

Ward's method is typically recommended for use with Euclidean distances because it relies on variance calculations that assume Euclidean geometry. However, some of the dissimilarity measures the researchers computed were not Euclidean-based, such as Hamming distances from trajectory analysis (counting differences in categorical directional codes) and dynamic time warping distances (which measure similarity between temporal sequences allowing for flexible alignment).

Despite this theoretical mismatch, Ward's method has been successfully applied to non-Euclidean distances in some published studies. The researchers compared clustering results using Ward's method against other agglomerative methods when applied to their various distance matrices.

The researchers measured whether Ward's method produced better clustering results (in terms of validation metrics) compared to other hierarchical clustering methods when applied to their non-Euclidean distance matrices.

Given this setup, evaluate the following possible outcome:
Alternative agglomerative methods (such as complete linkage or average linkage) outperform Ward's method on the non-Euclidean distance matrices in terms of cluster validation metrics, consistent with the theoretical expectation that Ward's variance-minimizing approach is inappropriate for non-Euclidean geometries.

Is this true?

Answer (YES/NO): NO